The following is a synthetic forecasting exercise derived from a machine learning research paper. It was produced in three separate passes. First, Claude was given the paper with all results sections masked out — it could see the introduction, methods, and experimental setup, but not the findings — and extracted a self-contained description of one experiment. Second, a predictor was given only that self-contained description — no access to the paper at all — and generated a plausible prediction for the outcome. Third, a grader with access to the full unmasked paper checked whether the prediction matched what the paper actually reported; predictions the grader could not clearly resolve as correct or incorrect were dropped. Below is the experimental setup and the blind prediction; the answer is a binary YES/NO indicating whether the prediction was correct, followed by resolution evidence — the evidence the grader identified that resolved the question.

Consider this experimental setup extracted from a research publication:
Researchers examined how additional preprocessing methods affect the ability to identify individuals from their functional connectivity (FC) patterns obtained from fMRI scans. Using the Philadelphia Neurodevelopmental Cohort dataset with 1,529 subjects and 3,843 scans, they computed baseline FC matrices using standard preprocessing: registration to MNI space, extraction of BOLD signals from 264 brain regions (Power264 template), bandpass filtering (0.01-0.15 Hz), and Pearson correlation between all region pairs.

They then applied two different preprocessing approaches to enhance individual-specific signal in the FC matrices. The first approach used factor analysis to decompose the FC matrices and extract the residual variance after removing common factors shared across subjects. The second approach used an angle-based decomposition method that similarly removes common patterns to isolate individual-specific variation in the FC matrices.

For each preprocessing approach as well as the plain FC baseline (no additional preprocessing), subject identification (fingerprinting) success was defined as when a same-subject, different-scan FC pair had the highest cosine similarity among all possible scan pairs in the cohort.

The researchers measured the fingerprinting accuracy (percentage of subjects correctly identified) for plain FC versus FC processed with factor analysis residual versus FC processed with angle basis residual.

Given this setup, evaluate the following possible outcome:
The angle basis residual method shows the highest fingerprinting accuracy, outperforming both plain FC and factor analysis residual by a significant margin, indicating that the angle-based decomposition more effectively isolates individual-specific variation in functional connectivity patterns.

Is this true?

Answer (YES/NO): YES